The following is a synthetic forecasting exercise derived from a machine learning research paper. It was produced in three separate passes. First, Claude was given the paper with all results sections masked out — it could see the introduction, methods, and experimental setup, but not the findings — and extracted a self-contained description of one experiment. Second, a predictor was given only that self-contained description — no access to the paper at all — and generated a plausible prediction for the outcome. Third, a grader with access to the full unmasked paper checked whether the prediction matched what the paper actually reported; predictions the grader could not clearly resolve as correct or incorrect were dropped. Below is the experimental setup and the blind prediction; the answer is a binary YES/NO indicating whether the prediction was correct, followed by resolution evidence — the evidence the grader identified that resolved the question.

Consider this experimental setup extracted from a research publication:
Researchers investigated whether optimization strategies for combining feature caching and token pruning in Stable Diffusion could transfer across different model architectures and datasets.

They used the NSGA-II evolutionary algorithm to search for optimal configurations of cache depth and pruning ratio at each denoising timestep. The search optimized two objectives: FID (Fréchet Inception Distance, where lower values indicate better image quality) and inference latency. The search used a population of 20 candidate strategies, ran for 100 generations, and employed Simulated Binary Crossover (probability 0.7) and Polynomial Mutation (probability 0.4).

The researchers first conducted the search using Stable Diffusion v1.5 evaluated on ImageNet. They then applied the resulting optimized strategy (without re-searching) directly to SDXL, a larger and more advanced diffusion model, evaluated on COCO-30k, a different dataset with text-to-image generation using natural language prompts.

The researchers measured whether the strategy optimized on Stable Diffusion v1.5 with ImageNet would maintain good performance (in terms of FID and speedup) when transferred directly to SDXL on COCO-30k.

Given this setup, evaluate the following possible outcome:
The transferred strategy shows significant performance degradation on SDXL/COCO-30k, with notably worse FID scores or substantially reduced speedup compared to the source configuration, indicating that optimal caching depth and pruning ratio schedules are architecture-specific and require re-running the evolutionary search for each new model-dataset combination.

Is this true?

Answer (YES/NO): NO